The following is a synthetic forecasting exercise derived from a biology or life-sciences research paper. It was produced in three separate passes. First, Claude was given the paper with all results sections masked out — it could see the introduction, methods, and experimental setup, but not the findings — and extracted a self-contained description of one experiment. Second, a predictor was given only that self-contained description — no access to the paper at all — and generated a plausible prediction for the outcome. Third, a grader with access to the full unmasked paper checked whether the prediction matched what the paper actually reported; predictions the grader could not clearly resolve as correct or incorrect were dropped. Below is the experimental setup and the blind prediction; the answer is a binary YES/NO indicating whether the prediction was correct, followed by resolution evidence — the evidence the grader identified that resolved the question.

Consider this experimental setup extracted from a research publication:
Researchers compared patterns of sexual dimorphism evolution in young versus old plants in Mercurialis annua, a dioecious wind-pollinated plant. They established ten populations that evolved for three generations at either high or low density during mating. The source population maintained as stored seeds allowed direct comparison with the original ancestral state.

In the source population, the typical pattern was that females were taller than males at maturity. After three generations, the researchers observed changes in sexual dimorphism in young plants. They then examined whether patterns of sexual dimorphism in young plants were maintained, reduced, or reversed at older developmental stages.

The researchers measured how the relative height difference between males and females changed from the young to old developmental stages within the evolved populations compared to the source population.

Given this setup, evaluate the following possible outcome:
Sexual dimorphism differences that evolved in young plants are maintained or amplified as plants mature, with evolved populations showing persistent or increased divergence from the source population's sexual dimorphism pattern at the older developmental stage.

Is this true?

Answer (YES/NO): NO